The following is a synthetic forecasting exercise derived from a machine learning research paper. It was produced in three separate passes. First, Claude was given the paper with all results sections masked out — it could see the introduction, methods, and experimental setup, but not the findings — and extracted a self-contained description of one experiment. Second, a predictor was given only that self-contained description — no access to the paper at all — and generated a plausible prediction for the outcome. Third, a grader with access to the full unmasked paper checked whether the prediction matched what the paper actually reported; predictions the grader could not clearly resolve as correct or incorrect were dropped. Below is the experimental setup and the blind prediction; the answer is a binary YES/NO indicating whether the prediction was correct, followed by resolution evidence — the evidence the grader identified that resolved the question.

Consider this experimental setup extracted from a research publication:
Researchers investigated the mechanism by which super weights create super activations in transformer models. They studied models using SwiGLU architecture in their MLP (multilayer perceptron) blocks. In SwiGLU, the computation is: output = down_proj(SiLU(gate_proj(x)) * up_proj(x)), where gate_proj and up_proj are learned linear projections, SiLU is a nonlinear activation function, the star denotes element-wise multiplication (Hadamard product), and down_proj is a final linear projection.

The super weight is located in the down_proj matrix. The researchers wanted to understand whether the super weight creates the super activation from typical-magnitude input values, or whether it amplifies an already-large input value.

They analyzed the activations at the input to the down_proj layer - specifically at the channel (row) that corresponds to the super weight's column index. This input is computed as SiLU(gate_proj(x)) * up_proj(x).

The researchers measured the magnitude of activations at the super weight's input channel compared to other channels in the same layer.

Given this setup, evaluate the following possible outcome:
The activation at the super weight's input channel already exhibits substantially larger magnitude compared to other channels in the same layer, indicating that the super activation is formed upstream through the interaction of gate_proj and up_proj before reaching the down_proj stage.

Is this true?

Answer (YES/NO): NO